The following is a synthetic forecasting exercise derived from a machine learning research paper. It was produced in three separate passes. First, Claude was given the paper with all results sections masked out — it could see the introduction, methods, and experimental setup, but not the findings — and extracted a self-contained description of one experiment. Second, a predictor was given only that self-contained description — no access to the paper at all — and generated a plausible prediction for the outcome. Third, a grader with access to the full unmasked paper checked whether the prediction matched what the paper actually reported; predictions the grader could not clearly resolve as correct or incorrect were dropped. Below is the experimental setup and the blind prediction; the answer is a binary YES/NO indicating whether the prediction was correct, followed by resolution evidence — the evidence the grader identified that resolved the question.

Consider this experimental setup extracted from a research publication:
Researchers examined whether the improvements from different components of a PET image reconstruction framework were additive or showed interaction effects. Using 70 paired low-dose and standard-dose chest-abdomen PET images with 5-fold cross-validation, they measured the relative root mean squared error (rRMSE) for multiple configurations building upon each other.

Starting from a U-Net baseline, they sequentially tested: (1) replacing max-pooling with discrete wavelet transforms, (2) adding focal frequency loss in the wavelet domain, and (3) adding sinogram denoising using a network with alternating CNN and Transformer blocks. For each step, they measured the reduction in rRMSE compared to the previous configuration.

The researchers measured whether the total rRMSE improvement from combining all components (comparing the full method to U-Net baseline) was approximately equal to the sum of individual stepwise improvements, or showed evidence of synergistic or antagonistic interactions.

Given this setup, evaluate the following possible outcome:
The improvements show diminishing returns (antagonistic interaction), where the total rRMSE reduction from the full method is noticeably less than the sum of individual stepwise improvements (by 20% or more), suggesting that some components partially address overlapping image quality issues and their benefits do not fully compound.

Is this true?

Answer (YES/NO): NO